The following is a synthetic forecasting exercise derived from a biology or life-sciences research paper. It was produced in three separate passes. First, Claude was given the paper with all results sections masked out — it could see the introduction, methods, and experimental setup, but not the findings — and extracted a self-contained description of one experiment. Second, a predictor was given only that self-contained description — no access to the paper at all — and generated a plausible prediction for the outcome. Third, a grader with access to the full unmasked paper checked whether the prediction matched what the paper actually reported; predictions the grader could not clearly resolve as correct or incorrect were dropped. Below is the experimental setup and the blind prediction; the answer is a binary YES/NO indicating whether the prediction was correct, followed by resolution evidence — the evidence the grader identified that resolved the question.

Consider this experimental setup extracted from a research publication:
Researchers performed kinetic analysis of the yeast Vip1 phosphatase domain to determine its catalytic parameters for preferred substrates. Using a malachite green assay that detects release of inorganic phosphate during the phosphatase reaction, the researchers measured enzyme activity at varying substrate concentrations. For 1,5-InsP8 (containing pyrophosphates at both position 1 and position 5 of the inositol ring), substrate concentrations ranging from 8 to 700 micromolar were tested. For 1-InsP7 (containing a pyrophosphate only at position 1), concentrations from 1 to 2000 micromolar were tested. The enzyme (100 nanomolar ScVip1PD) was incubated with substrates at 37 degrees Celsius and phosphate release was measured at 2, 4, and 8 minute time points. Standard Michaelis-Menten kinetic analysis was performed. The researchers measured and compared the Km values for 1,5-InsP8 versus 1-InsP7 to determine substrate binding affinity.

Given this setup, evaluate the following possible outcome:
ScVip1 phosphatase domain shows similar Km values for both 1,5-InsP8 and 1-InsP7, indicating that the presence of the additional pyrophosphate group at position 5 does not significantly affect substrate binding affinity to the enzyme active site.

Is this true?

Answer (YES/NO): YES